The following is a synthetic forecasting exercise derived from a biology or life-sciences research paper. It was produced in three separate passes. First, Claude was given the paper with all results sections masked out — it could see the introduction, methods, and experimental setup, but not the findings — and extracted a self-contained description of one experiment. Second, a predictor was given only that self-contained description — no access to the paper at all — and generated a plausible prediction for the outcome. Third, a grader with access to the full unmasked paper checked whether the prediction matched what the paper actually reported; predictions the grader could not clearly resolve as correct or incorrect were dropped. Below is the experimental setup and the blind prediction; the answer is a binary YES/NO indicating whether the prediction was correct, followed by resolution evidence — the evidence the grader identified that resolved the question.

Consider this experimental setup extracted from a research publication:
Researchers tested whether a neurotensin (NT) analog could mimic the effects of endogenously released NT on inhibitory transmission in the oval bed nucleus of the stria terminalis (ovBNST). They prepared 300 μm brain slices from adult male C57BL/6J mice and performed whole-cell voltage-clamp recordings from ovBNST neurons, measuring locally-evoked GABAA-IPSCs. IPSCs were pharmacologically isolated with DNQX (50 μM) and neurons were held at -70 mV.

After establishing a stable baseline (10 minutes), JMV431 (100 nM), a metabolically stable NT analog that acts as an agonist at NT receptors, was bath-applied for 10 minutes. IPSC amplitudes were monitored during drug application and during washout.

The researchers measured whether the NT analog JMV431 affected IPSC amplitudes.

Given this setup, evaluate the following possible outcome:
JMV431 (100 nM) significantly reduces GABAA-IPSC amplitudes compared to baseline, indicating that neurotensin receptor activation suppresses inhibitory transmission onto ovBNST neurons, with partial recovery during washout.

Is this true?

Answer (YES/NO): NO